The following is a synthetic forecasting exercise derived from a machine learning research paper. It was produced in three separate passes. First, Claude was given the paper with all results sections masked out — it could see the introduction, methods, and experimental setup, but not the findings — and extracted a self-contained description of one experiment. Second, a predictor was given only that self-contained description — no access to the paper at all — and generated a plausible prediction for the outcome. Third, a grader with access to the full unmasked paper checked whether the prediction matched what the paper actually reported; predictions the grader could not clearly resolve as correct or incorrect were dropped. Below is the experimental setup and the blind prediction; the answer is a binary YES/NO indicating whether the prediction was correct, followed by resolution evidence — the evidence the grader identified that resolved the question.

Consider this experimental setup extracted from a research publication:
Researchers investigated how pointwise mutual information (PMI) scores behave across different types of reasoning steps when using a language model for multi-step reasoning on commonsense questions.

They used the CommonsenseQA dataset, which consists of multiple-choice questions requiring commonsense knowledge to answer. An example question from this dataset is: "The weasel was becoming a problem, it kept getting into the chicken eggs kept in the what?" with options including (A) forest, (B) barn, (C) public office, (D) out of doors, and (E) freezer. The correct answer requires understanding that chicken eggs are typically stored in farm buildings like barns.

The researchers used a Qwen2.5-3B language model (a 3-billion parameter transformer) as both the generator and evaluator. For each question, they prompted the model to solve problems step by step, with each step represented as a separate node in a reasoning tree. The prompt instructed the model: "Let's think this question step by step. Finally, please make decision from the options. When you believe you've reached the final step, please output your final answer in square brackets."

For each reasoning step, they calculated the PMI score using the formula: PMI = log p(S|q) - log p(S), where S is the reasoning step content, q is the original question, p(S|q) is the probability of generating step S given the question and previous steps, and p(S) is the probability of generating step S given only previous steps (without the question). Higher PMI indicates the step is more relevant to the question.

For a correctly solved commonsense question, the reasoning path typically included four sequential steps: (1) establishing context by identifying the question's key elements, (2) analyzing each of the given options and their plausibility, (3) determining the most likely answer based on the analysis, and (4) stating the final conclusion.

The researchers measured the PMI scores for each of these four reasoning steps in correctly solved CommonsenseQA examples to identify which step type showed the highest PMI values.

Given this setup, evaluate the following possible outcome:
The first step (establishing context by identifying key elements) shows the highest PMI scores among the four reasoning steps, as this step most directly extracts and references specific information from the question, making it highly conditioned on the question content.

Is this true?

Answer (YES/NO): NO